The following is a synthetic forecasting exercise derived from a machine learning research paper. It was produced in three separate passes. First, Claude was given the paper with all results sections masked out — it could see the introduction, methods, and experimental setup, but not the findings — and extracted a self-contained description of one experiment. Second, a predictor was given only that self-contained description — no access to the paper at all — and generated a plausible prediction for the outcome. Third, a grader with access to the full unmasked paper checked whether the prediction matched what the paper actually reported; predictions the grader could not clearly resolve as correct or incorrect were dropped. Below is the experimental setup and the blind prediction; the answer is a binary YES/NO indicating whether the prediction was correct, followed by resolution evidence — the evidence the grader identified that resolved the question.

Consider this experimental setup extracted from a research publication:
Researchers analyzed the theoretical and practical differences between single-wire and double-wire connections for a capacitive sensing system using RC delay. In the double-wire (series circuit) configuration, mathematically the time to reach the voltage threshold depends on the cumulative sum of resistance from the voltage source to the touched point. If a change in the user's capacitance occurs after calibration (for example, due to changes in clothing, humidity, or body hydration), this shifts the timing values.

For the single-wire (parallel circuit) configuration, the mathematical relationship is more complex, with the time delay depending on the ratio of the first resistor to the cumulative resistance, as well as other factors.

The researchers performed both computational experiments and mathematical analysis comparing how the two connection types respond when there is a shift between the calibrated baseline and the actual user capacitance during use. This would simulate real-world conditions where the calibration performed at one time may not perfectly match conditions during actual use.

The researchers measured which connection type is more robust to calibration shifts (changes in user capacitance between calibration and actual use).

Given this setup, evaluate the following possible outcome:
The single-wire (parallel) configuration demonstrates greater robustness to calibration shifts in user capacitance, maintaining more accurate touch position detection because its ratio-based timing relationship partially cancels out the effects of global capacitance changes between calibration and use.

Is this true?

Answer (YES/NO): YES